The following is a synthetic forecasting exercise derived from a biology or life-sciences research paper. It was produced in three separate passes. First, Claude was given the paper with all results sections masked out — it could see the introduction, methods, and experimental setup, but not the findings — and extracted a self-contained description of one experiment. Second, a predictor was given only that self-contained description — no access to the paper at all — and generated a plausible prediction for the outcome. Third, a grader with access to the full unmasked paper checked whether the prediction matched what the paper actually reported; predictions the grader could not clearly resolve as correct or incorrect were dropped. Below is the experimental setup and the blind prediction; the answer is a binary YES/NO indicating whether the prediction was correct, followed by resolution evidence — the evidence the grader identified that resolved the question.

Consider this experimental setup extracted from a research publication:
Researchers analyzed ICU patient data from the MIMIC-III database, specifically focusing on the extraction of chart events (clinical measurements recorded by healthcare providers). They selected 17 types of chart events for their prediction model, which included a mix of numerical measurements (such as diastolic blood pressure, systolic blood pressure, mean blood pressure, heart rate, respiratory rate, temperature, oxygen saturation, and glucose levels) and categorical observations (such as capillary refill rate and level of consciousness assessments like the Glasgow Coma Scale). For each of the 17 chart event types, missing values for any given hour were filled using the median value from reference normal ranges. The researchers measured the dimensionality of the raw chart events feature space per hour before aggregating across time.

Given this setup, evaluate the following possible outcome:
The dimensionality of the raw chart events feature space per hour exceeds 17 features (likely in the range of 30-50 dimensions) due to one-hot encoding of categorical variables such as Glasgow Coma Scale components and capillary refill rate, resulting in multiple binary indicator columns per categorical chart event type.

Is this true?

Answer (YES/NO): NO